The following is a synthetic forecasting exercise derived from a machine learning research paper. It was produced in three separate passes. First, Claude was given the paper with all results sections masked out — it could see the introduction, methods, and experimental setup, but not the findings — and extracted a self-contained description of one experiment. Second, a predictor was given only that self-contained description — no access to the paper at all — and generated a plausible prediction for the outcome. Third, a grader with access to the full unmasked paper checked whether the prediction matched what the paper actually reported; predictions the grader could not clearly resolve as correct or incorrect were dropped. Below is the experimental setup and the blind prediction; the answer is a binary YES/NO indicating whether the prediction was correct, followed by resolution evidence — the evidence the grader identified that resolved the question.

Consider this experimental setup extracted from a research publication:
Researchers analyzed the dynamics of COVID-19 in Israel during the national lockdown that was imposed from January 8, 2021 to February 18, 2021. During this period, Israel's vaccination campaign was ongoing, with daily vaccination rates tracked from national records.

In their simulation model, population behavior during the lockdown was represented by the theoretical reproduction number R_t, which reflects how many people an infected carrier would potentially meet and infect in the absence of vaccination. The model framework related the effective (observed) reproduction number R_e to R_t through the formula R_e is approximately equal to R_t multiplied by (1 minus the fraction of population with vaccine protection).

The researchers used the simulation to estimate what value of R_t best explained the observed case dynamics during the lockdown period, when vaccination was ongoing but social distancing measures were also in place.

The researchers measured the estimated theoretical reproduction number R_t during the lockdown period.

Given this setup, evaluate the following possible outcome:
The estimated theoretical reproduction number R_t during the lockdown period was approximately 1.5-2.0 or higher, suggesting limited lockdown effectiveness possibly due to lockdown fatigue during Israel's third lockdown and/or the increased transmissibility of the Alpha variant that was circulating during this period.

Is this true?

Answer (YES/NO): NO